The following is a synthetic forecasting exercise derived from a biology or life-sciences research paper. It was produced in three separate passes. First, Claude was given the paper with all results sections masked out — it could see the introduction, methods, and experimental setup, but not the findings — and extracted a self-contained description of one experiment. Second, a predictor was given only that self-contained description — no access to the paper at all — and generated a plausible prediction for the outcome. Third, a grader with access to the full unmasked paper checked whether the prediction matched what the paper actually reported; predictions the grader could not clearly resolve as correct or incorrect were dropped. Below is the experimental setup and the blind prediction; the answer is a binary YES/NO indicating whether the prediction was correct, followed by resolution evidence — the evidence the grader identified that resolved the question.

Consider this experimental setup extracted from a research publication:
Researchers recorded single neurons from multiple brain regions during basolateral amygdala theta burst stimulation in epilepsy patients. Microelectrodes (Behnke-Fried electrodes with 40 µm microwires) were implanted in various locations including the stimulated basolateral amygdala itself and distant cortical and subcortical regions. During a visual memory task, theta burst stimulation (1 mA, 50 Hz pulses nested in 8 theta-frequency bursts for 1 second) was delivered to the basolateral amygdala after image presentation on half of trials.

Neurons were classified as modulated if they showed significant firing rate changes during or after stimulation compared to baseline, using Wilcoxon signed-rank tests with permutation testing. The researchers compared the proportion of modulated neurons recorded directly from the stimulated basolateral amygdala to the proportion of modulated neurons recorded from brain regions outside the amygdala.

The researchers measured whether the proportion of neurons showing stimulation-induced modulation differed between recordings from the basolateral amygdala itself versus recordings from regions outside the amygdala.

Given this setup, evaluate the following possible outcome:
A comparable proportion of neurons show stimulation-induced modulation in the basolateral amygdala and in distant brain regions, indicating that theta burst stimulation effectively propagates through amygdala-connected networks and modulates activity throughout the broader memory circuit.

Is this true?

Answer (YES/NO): YES